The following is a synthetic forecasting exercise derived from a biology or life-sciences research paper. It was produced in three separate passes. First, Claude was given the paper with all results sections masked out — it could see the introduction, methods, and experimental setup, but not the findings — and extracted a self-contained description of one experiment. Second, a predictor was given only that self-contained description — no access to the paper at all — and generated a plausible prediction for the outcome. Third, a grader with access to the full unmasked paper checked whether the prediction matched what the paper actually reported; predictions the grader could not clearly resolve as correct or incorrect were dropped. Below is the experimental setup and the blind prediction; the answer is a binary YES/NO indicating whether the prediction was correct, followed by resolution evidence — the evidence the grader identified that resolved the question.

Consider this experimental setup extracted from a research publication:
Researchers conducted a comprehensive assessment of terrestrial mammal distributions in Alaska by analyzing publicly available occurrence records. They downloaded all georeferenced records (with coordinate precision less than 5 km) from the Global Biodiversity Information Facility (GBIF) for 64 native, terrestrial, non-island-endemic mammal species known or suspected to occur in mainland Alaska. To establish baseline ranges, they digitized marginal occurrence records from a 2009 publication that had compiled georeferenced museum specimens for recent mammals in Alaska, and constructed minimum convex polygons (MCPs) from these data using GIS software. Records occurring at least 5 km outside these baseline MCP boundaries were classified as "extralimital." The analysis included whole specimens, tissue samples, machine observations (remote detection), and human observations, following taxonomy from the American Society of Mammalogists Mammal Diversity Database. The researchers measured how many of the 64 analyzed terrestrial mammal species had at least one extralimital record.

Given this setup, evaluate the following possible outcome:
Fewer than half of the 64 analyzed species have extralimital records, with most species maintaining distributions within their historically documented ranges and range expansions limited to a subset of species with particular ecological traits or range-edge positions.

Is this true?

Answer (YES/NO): NO